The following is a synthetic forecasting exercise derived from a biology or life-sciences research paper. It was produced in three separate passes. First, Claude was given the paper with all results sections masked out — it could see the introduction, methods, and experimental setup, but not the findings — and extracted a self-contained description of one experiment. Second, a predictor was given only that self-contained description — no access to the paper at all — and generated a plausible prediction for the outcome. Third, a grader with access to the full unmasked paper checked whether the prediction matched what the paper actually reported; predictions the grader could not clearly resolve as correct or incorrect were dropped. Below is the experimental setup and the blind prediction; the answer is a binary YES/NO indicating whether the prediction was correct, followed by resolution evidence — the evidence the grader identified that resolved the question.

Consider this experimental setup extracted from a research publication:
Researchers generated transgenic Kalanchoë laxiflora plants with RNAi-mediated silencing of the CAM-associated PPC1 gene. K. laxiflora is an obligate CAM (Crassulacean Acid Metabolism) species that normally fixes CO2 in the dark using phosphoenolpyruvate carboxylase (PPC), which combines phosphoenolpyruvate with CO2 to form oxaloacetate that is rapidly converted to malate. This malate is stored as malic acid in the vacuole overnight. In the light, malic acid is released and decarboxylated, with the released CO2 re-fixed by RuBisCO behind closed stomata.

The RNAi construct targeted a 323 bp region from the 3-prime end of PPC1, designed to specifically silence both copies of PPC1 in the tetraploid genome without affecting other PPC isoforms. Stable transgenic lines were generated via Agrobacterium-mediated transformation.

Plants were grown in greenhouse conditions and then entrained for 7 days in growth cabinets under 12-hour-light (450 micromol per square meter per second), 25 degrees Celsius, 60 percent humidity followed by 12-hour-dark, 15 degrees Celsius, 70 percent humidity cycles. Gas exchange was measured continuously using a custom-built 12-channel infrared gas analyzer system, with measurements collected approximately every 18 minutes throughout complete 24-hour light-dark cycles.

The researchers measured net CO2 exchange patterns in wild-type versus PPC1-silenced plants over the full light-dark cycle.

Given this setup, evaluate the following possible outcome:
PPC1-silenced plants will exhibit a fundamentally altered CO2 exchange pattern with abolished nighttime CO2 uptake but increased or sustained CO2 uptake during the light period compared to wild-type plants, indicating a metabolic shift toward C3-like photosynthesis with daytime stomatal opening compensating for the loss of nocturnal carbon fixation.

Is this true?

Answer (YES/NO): YES